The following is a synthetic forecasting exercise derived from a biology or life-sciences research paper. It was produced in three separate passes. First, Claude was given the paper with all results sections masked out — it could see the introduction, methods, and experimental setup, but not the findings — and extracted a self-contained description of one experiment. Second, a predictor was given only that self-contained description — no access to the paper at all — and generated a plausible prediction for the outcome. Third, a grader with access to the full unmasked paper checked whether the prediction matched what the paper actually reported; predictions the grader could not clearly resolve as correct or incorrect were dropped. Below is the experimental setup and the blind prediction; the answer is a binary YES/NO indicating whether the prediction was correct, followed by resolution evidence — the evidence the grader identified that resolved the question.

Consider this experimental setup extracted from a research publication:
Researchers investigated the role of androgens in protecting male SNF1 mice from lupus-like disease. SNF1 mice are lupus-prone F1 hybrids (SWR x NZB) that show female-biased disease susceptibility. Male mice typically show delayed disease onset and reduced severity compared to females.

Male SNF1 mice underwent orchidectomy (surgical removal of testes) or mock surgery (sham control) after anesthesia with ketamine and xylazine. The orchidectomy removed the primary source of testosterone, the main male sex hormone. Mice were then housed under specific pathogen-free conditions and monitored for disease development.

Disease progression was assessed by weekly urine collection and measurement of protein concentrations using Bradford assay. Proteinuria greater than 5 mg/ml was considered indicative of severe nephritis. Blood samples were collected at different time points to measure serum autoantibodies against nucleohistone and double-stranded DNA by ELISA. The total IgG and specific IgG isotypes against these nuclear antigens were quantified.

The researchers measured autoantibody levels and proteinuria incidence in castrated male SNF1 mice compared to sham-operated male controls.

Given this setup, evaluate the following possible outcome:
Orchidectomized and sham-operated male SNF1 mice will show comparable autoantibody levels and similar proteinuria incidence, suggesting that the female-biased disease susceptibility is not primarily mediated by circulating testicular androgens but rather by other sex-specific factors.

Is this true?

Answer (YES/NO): NO